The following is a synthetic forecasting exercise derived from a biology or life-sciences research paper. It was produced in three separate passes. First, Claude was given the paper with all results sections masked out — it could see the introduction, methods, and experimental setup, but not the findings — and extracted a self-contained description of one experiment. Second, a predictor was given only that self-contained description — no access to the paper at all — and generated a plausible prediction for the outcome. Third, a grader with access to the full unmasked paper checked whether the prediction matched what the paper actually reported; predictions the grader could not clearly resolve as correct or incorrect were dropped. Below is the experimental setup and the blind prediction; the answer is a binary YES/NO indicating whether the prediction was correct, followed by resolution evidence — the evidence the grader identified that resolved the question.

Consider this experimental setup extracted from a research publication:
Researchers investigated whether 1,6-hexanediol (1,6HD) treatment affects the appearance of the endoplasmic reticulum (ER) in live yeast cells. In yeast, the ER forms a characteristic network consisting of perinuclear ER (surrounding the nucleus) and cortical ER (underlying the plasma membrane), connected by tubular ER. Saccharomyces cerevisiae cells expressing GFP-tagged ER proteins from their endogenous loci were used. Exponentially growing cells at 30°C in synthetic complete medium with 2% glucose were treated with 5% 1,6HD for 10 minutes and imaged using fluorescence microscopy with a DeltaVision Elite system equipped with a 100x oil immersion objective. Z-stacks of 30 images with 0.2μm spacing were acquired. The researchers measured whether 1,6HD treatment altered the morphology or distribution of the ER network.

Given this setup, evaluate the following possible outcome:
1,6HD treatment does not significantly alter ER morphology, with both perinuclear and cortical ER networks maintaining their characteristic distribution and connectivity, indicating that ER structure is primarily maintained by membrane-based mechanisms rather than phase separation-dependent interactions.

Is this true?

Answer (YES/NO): YES